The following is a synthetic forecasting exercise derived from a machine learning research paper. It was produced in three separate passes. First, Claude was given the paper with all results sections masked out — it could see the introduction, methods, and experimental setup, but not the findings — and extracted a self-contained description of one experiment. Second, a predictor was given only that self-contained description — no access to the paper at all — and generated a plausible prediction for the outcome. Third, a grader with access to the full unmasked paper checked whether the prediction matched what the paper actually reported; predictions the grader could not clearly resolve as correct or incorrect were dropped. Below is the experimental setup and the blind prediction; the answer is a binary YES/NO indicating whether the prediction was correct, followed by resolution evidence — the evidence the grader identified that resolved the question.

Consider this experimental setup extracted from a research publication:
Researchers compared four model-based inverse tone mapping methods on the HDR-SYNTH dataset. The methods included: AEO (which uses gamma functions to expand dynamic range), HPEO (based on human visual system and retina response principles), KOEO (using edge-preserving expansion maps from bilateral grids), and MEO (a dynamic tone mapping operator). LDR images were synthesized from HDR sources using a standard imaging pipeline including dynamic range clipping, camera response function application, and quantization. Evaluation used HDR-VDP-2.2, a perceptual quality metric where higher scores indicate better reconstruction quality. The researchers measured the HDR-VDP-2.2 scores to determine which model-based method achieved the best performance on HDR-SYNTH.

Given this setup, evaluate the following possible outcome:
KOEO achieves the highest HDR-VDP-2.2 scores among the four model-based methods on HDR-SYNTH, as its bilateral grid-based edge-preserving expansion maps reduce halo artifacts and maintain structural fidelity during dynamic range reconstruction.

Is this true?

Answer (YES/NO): YES